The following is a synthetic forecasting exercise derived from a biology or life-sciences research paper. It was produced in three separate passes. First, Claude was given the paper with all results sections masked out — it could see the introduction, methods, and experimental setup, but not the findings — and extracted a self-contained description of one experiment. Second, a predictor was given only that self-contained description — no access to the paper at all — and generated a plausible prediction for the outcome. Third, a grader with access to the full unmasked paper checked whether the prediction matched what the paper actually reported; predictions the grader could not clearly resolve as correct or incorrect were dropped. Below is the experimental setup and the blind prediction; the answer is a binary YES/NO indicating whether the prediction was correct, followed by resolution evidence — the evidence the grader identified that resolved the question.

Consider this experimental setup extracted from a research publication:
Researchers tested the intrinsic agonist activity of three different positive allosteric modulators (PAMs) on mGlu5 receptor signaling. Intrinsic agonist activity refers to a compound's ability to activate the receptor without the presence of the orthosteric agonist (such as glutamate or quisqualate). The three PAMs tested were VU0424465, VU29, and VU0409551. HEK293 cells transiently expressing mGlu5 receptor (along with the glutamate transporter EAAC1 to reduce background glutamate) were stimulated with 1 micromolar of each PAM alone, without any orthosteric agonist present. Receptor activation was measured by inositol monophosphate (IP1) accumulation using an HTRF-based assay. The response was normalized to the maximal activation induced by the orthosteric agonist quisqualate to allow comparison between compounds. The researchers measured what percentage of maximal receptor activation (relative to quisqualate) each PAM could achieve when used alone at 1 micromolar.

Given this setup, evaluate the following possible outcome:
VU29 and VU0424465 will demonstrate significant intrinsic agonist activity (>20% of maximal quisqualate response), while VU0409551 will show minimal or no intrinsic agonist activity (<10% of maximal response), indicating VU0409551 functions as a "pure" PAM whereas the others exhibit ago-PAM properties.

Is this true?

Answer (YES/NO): NO